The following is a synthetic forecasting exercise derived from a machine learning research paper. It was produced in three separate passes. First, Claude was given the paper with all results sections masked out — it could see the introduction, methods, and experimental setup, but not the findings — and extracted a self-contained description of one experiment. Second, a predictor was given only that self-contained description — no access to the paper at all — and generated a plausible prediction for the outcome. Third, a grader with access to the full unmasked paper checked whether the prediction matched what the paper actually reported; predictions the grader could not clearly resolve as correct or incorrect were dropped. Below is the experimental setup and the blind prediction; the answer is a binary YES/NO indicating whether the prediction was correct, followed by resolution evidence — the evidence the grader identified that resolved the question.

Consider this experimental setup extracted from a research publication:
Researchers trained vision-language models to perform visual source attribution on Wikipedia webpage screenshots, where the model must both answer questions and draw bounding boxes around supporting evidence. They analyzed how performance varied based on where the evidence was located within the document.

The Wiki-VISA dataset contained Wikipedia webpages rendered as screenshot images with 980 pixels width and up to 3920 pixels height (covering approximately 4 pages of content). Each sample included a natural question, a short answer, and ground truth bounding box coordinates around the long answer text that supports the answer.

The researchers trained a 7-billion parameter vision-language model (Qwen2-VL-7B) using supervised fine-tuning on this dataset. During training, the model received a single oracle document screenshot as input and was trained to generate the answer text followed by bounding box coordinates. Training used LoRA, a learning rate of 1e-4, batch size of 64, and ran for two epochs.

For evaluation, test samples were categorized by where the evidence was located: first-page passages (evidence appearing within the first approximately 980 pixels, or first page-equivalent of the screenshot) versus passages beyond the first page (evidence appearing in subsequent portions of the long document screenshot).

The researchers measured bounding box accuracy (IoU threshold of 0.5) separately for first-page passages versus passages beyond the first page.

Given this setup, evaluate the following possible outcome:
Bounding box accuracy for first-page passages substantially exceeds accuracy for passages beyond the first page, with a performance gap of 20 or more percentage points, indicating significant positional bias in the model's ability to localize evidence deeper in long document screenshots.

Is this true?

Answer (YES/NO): YES